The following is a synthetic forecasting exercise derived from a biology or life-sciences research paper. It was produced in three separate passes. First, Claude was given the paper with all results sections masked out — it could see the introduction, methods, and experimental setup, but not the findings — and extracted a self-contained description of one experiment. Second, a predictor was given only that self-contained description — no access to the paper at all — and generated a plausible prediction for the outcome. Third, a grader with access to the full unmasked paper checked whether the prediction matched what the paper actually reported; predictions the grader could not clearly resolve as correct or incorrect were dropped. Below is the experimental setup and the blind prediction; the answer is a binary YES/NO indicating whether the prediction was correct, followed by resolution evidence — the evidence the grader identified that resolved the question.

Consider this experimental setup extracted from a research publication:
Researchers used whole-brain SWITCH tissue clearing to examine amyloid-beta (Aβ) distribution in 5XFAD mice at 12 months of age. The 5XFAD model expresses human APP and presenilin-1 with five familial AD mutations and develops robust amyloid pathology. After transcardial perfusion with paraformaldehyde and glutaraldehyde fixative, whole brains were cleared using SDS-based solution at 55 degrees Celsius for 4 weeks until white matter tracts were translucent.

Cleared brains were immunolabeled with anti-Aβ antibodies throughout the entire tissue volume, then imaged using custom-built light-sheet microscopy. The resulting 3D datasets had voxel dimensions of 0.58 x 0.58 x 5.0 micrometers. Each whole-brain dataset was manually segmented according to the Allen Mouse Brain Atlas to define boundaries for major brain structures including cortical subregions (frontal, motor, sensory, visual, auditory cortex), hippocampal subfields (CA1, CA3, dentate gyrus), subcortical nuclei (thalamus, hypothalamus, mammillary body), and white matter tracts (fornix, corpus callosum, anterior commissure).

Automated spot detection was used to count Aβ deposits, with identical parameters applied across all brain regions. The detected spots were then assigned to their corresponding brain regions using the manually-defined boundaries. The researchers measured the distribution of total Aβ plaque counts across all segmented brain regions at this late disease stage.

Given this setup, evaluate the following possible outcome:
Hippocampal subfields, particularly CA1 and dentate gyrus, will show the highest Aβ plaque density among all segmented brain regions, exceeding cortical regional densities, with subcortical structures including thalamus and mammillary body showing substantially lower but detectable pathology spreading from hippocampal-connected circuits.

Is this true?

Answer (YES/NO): NO